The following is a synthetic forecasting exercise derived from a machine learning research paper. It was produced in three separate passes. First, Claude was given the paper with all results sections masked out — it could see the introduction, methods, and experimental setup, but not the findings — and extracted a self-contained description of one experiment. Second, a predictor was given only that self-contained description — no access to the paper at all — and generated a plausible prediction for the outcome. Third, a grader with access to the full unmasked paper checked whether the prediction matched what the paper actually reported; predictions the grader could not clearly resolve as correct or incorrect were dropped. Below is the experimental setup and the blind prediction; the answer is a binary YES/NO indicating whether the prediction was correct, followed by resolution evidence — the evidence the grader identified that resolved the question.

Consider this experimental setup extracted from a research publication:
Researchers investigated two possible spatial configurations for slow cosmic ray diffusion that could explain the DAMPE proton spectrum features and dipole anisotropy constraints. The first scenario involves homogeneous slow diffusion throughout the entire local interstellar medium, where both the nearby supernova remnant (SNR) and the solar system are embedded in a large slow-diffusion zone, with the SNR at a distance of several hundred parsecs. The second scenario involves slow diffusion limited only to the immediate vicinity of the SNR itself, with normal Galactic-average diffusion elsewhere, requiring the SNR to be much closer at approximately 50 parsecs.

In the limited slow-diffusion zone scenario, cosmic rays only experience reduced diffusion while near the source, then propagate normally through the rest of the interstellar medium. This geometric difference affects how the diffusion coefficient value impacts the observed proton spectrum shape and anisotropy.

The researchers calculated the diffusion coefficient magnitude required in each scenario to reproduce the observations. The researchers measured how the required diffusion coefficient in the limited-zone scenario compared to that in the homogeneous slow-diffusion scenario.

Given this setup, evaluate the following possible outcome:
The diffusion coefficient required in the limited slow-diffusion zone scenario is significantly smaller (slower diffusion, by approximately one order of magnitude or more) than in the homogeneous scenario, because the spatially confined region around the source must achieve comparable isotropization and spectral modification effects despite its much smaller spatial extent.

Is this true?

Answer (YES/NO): YES